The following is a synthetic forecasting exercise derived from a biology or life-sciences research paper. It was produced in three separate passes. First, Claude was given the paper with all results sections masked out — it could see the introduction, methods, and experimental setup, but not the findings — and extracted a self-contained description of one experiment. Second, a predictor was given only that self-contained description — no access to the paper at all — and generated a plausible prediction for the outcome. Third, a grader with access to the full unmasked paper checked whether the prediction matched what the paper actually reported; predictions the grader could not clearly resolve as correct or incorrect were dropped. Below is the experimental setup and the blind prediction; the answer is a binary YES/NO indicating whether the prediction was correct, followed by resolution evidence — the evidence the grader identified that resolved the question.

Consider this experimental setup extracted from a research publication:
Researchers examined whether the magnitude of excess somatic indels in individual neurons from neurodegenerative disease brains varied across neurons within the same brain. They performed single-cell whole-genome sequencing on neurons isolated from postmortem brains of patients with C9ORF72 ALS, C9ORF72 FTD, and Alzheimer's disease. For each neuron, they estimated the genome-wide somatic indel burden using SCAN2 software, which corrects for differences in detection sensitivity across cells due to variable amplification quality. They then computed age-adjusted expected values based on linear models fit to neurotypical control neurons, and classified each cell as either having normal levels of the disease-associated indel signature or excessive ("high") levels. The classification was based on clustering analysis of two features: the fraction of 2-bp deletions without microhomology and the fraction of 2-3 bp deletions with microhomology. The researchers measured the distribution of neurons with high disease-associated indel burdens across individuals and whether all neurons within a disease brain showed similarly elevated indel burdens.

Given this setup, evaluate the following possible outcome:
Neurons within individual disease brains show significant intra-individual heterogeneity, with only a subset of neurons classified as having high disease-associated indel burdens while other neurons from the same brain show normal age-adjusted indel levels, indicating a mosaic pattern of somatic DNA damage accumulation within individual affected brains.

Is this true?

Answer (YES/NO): YES